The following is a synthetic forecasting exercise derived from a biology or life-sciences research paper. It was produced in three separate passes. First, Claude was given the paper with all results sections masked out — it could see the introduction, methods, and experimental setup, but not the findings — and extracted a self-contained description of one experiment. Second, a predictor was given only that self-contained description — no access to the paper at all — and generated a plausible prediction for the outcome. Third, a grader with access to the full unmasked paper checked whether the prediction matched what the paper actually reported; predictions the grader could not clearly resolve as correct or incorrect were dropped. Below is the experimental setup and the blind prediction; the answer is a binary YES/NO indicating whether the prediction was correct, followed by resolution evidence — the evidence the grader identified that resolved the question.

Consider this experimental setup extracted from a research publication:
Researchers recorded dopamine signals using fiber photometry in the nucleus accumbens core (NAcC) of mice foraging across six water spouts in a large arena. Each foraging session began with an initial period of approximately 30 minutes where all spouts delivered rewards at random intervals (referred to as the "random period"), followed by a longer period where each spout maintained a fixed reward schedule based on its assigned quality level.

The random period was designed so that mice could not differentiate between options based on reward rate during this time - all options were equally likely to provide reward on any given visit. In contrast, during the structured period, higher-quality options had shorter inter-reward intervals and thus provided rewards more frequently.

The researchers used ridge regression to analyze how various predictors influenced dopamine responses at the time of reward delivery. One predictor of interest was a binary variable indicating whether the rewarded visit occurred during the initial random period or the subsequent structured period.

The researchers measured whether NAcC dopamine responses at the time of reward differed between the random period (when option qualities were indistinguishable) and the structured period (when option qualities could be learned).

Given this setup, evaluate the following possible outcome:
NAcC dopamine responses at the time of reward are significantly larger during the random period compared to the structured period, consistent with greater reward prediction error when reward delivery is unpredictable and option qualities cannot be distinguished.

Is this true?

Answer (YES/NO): NO